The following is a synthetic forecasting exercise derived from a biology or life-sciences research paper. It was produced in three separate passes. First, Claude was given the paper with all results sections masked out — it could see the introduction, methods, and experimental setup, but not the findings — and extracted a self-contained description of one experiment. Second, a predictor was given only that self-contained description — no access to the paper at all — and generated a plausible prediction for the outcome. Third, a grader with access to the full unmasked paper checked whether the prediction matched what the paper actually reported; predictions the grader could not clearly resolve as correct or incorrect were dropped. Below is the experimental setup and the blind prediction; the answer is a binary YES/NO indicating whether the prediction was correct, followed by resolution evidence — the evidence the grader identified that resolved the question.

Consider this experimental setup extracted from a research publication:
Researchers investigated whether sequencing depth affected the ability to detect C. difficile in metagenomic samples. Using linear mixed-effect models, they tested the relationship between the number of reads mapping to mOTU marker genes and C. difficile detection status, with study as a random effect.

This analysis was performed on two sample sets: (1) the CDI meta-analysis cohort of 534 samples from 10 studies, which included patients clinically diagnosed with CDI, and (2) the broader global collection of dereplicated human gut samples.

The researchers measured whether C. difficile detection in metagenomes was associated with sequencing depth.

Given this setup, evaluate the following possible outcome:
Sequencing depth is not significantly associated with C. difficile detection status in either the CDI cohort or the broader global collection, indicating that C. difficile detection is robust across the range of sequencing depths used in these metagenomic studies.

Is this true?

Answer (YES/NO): YES